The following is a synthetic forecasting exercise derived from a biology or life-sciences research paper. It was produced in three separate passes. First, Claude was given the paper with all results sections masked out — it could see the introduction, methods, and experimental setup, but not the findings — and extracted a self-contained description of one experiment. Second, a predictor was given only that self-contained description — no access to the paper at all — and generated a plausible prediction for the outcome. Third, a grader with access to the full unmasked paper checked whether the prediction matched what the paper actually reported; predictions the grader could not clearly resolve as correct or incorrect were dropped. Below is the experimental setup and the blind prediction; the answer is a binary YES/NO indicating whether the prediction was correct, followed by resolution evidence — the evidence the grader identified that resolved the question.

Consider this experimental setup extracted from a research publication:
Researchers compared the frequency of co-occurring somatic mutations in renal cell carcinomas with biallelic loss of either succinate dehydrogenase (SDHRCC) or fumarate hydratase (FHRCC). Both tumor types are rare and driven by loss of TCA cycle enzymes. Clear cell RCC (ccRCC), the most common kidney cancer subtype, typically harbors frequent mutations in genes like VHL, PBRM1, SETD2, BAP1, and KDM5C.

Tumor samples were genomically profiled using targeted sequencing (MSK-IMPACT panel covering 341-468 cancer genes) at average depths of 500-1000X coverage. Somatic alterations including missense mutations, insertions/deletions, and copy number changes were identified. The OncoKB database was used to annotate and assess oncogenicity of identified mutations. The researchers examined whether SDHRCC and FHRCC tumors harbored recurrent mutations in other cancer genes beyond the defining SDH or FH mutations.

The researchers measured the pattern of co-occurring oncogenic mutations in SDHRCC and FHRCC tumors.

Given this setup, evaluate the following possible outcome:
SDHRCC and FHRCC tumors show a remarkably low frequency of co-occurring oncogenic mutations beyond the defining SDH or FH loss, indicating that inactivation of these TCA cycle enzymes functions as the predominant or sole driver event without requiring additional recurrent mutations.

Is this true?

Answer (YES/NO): NO